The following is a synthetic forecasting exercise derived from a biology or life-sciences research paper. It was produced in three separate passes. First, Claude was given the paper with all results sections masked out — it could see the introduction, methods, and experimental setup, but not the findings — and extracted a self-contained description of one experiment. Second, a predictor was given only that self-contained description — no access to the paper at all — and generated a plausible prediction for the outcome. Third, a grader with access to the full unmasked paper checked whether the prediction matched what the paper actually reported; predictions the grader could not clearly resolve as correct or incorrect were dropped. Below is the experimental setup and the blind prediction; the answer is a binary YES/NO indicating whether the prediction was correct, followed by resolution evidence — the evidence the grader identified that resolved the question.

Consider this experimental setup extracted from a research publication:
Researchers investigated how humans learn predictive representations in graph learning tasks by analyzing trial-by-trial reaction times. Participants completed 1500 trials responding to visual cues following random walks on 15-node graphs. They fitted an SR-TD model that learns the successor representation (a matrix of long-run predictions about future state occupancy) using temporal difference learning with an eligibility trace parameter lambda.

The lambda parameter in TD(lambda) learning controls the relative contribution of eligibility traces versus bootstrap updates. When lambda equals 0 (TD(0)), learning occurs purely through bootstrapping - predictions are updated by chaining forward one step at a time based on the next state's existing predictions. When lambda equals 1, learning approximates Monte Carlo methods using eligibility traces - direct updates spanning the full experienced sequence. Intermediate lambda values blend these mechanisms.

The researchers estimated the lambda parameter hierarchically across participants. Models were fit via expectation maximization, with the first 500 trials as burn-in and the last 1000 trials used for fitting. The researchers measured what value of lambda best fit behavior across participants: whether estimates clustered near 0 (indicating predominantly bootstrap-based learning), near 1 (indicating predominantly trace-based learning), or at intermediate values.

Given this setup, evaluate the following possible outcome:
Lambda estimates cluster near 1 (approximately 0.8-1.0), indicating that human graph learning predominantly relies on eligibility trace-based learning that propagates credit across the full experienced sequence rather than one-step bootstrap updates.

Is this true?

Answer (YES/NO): NO